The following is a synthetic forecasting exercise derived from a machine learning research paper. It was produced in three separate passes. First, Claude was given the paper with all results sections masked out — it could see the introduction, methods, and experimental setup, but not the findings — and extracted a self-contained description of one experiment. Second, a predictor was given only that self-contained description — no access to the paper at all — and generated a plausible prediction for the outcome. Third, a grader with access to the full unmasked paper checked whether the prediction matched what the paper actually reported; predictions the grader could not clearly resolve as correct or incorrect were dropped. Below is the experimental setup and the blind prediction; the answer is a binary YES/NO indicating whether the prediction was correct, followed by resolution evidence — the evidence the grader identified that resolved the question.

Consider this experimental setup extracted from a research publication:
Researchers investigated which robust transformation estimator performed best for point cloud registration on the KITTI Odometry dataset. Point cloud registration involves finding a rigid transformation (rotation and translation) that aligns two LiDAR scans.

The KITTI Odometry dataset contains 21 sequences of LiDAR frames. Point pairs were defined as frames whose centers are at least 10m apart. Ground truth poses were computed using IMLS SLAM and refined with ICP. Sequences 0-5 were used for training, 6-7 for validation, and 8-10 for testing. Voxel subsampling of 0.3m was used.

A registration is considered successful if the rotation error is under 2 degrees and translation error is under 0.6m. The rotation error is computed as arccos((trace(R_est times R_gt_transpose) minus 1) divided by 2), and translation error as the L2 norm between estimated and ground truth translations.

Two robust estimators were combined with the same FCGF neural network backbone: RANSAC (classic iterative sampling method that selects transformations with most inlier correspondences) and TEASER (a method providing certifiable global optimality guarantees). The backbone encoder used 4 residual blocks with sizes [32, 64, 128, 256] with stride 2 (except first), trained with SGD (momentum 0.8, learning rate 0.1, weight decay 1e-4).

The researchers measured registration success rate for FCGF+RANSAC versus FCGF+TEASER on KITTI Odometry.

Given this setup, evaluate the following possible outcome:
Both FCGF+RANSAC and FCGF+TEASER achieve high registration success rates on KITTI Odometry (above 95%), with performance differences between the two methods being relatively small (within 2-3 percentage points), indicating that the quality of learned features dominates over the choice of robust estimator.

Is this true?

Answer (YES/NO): YES